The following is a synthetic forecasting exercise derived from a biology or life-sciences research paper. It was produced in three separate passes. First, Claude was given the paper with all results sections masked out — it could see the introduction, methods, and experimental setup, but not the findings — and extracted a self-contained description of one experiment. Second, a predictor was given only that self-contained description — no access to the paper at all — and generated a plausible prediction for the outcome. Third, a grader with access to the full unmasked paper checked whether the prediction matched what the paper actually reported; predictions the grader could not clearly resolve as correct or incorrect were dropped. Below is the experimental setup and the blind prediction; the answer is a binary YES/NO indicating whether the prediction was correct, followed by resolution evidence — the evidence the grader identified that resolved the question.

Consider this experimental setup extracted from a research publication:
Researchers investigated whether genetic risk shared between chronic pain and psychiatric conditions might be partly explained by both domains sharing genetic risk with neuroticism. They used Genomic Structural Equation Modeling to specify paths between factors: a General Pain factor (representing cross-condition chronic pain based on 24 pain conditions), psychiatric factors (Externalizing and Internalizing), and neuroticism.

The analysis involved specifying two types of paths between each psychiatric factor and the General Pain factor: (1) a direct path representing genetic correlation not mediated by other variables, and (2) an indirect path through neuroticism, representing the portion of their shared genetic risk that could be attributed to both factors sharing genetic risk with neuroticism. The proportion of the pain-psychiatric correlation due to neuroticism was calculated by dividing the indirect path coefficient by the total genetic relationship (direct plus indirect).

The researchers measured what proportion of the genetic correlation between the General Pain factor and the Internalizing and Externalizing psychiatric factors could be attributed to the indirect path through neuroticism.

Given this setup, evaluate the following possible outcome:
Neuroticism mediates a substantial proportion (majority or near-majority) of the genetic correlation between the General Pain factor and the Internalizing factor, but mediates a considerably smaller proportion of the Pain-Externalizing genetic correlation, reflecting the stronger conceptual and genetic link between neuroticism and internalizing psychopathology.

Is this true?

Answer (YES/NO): NO